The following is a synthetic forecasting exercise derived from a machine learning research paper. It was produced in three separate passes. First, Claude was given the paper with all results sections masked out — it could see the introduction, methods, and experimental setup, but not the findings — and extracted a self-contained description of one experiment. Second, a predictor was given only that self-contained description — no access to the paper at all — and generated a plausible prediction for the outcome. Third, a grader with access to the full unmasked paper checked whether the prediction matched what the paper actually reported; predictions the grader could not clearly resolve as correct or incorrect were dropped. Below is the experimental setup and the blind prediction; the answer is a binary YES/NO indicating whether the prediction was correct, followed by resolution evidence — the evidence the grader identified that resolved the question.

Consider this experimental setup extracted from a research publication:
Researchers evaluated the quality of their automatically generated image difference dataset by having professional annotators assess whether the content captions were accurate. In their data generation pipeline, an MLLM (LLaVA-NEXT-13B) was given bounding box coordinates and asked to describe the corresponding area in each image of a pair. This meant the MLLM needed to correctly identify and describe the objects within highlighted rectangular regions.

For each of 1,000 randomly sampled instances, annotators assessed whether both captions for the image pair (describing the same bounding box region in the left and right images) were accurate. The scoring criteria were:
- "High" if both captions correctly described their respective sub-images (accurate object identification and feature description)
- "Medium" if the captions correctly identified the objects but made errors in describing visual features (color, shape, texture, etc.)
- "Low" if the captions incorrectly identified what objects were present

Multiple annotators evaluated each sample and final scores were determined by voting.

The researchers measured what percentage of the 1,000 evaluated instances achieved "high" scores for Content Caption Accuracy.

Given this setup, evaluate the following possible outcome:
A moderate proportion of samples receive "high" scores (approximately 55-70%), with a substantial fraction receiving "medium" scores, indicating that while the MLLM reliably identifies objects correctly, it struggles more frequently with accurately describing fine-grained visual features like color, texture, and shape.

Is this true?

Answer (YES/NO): NO